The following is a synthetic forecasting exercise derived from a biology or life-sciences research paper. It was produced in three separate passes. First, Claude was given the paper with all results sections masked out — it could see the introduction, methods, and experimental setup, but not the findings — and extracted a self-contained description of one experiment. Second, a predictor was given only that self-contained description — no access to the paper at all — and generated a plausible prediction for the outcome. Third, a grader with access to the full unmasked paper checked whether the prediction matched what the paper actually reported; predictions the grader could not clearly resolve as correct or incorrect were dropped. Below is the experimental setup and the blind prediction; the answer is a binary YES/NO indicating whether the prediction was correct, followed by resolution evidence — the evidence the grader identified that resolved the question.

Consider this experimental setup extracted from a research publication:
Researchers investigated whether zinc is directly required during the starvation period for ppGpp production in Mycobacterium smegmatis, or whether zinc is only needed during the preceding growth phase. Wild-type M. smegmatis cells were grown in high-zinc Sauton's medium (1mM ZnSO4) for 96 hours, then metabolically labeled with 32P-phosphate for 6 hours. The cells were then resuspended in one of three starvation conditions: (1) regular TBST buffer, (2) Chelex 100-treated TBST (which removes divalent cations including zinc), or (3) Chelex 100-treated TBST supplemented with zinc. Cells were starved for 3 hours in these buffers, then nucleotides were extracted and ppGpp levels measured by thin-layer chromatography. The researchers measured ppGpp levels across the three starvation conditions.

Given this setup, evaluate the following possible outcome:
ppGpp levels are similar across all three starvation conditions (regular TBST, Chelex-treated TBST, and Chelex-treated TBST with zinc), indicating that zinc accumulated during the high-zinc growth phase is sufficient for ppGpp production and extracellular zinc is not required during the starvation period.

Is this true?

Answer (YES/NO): YES